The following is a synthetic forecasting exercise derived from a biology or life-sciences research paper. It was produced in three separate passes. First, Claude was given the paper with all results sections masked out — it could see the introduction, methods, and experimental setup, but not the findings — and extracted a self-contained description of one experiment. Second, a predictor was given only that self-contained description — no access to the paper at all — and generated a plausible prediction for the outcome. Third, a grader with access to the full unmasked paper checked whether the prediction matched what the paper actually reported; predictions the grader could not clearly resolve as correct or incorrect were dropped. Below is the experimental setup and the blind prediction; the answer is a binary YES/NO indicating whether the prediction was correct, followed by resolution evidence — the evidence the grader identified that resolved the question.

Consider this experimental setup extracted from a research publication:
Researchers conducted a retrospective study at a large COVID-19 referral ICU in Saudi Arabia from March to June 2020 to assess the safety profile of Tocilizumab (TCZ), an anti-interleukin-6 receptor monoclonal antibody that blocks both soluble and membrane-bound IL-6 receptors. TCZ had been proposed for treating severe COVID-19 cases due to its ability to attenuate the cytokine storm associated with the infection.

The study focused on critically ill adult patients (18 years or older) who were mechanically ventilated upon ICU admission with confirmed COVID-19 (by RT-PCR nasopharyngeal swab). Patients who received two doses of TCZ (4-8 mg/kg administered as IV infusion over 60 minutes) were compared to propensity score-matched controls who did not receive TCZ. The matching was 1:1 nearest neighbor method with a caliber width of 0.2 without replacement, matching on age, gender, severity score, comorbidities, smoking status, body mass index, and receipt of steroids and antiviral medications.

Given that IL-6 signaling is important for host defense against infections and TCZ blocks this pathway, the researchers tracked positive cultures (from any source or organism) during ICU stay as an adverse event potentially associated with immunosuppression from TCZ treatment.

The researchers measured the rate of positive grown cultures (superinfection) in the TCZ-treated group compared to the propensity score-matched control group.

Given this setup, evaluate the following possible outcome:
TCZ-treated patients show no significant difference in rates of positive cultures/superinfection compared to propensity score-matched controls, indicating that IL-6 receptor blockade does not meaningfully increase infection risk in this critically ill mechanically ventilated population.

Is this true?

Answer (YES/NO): YES